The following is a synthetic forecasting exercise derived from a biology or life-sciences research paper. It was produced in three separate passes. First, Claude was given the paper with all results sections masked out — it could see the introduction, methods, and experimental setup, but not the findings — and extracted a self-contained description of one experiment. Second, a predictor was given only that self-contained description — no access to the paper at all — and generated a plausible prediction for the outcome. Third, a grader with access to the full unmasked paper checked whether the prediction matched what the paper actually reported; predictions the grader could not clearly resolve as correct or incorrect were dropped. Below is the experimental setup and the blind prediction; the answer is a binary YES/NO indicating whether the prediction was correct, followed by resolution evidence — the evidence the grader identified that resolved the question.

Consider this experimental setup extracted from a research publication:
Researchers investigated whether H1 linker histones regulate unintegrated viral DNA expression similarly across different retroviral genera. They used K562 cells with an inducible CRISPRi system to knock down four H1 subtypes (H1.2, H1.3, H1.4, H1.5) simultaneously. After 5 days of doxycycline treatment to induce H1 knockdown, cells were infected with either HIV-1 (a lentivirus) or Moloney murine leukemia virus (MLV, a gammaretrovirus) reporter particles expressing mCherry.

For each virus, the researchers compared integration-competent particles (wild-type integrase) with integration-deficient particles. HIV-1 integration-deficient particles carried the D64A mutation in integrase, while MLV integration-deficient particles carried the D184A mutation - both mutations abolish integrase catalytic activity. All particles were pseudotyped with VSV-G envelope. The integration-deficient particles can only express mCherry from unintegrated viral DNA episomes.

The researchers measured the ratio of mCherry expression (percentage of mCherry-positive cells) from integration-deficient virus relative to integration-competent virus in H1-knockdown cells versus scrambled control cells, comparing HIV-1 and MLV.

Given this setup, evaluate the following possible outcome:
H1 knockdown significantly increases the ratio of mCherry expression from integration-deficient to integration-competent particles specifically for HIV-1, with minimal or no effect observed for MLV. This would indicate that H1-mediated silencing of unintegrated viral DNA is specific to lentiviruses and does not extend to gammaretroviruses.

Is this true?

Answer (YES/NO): YES